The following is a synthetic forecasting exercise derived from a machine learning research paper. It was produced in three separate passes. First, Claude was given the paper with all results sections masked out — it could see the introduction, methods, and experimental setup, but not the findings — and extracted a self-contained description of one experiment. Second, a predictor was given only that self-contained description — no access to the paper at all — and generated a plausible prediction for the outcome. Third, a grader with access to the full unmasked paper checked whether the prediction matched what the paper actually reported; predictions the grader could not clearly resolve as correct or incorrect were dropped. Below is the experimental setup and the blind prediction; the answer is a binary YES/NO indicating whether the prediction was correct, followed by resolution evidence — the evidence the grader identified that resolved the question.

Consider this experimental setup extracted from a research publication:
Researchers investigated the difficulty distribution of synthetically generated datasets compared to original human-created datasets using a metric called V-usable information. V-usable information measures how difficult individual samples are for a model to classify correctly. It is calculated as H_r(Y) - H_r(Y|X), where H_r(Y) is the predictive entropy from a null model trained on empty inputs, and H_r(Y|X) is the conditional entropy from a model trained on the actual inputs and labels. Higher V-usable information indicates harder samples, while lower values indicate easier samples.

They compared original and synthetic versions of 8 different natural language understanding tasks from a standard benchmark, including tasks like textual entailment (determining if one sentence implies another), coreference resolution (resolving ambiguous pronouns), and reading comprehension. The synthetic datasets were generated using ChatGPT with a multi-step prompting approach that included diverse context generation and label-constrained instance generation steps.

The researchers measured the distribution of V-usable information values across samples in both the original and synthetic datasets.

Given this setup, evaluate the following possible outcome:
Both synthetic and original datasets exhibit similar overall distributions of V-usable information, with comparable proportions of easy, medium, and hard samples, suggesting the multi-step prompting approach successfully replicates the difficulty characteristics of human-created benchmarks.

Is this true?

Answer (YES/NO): NO